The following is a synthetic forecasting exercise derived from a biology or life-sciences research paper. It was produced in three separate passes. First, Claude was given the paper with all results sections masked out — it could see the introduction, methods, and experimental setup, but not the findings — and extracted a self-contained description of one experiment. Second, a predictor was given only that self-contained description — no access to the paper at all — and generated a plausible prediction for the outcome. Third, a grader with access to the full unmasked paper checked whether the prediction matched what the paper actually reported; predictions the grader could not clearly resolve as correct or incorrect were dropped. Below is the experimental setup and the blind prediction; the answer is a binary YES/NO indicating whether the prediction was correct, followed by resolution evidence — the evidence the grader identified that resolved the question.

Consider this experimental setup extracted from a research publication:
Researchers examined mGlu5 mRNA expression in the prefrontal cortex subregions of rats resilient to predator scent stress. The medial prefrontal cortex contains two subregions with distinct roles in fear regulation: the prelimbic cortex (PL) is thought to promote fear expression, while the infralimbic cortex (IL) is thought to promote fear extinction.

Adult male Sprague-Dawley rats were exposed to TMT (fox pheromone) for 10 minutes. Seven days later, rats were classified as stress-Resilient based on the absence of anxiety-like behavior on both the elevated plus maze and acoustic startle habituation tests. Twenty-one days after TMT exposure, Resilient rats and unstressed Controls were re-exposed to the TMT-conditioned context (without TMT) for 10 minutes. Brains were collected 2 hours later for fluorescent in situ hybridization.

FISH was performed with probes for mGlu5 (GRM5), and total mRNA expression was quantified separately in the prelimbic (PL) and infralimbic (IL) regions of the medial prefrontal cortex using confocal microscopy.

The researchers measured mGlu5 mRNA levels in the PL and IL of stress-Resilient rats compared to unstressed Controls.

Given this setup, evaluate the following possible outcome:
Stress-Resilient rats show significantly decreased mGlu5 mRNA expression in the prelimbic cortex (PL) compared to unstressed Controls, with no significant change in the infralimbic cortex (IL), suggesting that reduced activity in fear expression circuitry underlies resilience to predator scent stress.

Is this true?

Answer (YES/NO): NO